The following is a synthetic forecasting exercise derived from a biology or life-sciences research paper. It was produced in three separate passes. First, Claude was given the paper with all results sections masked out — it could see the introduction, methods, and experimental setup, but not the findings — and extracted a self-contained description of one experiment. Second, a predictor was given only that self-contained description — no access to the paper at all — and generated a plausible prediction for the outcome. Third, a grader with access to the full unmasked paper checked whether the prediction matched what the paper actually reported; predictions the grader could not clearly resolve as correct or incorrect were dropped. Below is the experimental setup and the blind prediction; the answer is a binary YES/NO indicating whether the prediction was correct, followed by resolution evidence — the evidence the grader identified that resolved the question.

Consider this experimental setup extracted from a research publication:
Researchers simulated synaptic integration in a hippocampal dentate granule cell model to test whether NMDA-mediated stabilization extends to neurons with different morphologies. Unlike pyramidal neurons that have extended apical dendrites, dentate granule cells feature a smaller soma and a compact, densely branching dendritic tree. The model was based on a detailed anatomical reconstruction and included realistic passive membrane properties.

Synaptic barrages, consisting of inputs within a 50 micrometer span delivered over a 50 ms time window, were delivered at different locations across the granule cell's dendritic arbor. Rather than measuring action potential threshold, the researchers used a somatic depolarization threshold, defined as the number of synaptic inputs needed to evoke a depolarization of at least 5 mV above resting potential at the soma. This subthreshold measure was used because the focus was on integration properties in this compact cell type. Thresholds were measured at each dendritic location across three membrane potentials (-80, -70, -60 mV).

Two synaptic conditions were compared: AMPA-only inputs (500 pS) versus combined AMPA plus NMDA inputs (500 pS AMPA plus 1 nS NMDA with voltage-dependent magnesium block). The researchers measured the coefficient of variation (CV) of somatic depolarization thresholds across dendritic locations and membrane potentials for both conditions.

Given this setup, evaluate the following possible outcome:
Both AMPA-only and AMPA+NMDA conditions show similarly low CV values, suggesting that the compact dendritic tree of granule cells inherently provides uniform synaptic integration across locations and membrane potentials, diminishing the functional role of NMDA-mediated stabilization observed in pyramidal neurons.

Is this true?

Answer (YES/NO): NO